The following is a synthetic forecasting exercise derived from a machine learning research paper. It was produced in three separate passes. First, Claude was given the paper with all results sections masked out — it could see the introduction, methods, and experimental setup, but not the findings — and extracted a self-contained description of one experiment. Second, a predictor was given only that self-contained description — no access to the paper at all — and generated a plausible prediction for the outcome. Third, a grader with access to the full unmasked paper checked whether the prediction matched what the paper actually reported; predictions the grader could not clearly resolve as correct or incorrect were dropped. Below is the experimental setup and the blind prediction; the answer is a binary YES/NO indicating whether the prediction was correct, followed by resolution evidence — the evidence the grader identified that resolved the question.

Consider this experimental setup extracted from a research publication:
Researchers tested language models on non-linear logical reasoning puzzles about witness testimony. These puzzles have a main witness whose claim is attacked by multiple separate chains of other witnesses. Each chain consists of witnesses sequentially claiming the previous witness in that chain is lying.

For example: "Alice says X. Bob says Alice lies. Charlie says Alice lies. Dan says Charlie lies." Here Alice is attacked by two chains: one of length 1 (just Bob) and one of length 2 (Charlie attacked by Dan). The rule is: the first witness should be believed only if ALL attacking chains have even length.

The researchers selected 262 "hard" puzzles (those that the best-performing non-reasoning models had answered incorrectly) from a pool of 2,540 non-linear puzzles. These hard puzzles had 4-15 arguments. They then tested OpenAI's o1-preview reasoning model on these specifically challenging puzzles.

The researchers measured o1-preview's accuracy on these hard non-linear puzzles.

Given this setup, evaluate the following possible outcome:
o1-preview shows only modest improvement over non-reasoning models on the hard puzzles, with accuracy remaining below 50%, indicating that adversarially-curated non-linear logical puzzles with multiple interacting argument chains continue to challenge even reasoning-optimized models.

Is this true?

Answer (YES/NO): NO